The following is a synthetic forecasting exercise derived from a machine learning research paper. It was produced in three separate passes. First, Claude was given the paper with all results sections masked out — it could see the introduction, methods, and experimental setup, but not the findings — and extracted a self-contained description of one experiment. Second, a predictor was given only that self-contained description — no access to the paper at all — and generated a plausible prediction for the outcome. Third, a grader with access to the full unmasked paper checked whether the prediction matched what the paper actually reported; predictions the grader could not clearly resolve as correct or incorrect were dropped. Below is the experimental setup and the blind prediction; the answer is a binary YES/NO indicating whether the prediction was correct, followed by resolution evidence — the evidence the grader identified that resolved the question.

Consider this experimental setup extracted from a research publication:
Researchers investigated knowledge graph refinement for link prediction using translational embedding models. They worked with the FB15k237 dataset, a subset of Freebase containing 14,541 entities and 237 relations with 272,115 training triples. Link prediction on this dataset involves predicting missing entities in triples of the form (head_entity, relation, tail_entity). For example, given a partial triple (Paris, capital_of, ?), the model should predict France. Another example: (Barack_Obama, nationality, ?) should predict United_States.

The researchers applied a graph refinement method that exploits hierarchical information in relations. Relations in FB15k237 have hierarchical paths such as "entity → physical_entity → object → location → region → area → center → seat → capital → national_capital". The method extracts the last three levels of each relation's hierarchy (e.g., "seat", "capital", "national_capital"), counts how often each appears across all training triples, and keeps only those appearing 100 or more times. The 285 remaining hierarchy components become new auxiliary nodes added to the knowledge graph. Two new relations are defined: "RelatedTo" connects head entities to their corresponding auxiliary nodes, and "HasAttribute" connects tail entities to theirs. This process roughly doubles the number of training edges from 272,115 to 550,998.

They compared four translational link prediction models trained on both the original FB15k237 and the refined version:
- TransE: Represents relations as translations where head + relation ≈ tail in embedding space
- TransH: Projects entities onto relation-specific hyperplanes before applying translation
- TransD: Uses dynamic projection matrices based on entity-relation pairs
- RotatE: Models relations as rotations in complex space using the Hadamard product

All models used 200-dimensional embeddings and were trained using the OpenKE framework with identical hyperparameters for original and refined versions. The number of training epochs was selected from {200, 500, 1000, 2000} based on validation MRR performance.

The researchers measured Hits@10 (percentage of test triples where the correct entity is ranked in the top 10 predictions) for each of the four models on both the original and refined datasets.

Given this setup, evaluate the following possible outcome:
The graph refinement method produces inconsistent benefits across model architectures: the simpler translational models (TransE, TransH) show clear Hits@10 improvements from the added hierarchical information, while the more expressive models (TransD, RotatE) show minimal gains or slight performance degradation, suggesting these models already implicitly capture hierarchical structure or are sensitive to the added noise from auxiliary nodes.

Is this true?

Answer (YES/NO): NO